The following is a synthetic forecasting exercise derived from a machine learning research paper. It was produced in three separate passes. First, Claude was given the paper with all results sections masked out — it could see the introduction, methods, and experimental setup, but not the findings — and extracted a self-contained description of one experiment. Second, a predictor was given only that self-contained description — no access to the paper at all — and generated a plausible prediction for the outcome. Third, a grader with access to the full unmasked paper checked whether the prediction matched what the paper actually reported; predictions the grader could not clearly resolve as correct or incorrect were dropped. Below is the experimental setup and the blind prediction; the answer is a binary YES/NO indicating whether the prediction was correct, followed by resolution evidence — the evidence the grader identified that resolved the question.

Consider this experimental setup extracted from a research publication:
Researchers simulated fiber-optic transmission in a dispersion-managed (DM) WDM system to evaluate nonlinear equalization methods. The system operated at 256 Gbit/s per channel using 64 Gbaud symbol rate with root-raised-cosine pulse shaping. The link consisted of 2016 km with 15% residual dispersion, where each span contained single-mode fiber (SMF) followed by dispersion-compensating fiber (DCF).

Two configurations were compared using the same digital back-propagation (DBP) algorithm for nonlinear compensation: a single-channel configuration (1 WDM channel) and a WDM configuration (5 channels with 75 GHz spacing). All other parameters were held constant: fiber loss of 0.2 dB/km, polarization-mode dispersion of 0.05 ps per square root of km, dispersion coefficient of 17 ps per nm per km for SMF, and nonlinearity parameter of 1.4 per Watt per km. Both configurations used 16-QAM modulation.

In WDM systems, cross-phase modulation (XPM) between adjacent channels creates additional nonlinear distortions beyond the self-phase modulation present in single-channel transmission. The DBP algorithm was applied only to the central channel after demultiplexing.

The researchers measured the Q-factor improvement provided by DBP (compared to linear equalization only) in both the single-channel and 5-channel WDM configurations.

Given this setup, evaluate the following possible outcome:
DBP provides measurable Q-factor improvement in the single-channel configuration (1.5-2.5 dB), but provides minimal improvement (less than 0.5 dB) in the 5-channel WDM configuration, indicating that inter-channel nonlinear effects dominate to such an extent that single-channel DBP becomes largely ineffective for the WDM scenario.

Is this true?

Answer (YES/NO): NO